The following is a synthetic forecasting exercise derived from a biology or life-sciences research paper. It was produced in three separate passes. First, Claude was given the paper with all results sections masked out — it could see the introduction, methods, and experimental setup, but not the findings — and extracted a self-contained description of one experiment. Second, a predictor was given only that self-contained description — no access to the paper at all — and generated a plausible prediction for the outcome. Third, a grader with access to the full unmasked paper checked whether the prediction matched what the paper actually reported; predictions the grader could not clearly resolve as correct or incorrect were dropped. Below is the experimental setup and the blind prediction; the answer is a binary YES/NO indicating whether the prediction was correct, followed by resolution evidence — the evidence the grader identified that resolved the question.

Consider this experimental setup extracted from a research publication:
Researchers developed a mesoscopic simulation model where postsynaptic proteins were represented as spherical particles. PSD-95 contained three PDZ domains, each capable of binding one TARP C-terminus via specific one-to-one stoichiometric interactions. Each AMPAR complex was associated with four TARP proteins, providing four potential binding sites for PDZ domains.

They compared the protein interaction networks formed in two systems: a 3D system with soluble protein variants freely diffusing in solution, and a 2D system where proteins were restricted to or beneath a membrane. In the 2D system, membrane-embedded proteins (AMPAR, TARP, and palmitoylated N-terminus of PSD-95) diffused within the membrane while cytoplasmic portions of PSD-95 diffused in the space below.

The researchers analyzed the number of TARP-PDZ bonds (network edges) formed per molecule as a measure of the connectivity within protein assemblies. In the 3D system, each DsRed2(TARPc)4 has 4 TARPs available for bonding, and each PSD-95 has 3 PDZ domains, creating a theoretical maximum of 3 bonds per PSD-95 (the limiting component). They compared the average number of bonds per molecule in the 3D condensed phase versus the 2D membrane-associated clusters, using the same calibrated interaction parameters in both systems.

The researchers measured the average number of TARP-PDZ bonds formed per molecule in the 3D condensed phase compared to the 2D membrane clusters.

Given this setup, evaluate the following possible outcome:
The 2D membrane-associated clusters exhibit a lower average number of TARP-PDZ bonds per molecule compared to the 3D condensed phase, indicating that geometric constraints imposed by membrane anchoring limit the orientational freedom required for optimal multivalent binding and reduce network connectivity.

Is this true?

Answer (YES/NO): YES